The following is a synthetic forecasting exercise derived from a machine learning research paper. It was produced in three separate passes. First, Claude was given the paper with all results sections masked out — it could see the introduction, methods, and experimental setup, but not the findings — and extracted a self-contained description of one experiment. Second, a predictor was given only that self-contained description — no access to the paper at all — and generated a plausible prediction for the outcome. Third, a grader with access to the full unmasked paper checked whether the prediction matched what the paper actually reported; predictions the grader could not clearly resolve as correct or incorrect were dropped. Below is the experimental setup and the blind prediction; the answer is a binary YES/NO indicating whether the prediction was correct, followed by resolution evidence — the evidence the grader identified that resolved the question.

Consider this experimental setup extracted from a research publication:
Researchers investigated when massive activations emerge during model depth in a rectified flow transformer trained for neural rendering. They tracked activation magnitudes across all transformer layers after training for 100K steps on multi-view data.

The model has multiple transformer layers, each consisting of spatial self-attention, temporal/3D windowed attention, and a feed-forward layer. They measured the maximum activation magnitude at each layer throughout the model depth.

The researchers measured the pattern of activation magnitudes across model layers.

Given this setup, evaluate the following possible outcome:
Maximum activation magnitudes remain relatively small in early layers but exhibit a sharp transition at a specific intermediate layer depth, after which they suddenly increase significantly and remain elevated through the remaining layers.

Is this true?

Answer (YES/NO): YES